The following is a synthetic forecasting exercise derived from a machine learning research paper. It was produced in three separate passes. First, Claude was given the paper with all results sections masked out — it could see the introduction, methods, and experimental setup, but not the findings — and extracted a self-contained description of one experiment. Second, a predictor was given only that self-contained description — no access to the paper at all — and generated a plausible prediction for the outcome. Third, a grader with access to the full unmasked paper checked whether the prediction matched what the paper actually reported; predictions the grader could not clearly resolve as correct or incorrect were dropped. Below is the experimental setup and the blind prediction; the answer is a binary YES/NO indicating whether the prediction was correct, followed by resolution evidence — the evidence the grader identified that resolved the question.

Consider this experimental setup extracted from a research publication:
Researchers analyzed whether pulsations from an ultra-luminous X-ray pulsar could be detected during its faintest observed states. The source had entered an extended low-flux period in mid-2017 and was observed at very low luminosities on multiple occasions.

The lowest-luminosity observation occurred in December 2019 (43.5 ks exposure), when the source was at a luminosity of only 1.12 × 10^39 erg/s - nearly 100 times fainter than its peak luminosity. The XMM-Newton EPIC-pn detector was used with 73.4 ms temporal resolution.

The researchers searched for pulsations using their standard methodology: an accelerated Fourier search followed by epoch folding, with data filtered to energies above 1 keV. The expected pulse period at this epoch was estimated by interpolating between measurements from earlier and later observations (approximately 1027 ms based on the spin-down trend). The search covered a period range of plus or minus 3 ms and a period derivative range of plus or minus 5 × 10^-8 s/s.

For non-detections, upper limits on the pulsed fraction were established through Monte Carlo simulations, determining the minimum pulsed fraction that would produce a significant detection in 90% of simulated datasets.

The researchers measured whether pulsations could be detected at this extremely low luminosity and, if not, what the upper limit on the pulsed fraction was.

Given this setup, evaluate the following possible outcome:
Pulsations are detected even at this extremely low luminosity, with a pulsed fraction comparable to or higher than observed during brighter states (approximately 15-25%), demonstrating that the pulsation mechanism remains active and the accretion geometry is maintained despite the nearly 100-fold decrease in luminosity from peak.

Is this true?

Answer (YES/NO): NO